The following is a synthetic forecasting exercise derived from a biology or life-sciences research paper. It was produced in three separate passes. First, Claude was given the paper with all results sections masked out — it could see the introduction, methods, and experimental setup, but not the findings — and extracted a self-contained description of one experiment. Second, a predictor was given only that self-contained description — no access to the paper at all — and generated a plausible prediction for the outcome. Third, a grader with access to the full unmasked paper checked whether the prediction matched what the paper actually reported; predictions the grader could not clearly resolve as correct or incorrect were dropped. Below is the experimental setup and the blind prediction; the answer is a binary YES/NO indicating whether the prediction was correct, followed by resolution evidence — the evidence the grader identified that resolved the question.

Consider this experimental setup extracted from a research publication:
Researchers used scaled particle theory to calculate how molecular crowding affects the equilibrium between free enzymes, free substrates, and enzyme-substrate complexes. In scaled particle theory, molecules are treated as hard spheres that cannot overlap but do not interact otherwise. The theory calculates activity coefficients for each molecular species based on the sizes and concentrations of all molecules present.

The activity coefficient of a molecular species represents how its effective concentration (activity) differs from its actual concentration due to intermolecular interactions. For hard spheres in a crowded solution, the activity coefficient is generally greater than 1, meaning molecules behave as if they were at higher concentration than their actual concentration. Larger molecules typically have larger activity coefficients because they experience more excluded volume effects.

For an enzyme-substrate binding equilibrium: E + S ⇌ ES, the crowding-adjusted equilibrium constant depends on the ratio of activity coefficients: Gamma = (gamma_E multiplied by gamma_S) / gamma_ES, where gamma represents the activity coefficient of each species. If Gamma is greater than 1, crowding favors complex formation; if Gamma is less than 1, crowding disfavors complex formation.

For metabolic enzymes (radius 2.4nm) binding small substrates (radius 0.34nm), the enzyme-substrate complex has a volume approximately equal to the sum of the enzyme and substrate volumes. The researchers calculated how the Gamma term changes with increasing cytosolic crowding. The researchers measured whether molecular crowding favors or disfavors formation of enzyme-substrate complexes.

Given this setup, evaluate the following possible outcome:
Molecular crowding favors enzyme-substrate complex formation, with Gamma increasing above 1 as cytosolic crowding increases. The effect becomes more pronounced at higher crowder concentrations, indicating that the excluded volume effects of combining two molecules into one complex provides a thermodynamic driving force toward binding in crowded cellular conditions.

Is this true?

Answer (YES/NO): YES